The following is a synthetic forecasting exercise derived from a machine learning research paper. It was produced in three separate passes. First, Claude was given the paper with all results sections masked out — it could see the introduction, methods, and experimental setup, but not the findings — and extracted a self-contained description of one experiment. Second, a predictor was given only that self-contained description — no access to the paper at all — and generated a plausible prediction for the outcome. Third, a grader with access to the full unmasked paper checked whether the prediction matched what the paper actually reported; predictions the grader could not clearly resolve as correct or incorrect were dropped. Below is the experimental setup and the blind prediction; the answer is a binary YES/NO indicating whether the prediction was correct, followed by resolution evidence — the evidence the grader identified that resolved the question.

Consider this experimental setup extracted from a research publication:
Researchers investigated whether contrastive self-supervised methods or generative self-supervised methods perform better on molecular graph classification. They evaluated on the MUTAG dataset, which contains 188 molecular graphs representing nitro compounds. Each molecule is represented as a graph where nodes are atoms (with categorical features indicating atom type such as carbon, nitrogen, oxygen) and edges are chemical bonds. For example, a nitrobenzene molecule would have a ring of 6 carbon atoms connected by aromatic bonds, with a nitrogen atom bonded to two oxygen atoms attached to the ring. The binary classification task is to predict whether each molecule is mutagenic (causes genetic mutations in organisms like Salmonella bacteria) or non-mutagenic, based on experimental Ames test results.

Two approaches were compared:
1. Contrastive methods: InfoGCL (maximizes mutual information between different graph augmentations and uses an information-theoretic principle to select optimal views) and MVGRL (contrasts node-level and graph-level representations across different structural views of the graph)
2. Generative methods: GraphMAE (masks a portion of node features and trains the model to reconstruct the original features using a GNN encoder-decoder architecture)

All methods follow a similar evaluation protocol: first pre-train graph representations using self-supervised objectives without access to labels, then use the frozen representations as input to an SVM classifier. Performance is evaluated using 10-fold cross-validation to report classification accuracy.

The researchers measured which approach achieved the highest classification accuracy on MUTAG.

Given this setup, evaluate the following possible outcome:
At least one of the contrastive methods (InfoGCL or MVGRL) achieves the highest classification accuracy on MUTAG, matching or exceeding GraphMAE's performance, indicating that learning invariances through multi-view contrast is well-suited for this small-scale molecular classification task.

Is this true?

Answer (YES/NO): YES